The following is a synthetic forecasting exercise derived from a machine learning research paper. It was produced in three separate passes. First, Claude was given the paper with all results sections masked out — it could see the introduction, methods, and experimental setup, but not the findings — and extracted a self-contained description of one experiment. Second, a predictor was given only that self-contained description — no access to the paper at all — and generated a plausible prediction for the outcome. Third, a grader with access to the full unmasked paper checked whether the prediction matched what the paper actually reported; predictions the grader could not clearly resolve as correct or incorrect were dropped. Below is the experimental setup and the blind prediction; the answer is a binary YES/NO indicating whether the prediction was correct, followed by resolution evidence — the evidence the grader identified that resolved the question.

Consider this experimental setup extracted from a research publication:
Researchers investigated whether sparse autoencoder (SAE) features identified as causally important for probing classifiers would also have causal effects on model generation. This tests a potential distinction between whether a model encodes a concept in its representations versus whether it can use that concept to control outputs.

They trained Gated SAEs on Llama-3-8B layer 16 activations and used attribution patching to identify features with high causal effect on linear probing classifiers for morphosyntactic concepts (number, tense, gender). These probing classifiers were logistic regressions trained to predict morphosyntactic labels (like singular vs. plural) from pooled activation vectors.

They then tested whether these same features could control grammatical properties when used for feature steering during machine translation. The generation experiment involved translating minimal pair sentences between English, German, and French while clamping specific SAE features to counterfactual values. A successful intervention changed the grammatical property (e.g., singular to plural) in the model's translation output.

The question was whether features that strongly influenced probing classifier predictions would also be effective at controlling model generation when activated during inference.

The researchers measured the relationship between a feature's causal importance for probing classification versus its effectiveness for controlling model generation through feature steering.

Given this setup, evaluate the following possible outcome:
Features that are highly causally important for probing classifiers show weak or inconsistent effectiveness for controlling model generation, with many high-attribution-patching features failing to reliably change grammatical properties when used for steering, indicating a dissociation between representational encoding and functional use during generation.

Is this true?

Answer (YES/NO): NO